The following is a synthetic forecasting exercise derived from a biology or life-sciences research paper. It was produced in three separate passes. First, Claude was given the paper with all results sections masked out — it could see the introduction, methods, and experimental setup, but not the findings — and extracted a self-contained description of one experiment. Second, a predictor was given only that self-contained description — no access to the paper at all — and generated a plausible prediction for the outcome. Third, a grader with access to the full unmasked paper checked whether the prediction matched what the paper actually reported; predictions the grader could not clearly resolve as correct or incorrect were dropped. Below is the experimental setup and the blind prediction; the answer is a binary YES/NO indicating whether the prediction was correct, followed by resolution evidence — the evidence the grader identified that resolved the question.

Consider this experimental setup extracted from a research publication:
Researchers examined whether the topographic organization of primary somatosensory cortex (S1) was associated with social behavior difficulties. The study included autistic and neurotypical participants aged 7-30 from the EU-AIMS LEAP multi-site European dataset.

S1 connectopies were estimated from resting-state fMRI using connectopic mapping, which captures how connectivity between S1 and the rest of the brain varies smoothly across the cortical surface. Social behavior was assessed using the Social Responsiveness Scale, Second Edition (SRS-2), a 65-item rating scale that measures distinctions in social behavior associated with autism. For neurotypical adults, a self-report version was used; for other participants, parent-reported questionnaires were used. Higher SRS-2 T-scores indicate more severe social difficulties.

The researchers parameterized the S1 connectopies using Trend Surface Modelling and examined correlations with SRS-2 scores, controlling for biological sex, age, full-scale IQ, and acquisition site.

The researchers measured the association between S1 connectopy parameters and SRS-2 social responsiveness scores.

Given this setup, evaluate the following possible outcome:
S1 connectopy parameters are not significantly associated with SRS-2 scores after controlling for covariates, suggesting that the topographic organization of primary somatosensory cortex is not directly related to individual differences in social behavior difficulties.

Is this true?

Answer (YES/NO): YES